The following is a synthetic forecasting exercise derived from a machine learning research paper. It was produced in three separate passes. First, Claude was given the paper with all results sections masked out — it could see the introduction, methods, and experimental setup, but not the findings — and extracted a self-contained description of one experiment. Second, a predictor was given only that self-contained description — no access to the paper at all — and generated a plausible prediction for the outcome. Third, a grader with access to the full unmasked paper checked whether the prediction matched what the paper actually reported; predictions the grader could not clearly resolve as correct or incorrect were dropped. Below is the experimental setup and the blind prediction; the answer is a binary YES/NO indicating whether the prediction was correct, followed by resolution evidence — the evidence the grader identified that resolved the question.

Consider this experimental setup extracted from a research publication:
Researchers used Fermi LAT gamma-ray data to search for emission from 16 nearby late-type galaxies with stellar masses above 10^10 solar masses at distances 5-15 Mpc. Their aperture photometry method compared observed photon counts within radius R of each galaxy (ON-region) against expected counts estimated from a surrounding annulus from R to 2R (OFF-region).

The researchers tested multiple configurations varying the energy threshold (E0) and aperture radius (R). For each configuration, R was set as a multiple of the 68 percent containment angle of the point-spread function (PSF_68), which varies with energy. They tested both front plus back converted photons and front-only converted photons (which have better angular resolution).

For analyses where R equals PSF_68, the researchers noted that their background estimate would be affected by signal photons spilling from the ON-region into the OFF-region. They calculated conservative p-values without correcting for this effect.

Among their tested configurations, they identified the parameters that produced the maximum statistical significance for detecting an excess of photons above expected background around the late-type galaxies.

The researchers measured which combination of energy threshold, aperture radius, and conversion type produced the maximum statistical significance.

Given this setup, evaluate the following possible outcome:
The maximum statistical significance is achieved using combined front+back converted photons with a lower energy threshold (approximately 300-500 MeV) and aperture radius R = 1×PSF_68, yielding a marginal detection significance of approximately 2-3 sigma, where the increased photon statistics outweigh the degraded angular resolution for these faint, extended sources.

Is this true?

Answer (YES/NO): NO